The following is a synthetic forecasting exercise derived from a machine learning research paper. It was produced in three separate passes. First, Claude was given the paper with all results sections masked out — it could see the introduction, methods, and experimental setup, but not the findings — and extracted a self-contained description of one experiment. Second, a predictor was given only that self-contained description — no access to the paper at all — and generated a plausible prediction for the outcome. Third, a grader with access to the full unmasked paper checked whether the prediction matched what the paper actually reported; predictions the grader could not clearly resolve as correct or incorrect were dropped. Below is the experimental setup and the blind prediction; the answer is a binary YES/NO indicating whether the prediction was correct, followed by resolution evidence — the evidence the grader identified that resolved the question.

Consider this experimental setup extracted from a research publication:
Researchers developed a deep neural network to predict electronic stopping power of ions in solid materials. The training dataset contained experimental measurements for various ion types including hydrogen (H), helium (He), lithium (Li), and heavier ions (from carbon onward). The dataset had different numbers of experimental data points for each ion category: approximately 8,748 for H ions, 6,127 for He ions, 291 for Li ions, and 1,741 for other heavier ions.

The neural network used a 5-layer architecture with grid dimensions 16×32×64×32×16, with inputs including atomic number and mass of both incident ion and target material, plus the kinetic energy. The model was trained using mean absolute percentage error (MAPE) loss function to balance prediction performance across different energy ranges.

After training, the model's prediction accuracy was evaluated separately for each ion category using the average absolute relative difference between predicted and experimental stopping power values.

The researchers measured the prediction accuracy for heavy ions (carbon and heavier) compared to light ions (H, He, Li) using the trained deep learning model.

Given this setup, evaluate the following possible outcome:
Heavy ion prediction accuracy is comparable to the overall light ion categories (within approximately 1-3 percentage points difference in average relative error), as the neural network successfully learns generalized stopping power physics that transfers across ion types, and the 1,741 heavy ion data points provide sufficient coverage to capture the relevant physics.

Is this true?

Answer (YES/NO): YES